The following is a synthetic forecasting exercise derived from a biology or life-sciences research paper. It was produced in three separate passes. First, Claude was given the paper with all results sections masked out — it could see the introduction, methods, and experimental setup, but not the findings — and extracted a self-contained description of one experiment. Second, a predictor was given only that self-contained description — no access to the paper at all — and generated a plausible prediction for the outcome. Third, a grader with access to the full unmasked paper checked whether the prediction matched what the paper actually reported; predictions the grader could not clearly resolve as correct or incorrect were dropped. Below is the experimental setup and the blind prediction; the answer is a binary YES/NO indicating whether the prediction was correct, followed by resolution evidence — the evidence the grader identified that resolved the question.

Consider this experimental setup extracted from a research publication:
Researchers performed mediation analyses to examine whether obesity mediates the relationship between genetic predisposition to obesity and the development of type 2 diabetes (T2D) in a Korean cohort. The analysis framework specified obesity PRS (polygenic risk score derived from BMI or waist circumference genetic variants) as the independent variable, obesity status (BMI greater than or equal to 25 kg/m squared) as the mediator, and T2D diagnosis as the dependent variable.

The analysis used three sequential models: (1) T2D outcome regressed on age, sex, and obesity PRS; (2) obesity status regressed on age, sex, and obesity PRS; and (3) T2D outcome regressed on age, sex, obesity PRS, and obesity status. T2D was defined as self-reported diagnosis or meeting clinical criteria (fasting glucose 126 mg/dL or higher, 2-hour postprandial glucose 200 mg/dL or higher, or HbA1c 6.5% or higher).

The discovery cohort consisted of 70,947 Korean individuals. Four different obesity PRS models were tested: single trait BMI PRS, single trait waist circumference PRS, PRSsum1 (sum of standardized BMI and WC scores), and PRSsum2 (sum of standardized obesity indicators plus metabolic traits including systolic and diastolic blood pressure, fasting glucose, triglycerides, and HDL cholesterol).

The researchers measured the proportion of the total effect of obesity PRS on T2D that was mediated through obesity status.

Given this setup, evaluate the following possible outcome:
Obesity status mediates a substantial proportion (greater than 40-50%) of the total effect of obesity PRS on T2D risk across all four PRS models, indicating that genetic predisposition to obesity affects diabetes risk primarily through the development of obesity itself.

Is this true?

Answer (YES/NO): NO